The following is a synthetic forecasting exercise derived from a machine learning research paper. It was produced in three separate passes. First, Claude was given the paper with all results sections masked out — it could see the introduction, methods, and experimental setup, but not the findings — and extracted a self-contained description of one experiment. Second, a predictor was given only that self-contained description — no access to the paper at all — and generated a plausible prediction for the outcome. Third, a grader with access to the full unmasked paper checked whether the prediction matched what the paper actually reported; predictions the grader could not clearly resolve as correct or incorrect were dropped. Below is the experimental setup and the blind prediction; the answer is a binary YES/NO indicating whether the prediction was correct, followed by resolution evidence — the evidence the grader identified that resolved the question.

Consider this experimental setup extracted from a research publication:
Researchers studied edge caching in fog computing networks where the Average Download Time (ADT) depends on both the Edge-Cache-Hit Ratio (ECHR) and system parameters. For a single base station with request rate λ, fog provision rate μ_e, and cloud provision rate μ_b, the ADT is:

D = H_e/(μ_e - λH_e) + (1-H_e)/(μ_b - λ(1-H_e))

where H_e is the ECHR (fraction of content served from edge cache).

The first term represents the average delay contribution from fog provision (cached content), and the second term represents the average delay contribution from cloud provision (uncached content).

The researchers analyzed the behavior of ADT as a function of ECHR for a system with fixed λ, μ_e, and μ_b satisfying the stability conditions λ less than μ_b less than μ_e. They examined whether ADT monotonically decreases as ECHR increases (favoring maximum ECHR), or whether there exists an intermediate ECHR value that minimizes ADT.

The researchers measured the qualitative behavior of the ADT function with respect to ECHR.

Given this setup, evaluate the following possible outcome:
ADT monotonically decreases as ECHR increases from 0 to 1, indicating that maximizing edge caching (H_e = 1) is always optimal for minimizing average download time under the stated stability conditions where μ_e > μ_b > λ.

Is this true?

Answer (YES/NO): NO